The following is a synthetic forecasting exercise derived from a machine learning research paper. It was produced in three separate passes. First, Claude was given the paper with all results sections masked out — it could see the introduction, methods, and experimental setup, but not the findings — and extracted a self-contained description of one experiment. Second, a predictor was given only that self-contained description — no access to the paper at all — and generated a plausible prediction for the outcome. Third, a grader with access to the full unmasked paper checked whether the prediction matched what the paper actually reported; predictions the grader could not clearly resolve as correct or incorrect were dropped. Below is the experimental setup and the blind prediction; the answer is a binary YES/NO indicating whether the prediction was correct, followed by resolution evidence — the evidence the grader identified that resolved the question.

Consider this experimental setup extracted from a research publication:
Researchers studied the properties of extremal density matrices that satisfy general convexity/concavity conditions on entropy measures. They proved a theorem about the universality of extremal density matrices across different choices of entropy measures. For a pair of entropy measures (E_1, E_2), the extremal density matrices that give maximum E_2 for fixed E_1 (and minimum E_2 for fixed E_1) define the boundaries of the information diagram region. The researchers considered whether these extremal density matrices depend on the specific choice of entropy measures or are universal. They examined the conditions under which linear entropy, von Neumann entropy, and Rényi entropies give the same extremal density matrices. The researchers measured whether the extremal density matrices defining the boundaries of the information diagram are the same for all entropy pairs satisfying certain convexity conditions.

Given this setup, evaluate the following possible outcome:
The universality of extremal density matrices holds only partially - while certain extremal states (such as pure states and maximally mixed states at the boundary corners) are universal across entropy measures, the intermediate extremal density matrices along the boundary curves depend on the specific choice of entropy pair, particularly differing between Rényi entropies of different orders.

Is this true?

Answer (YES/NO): NO